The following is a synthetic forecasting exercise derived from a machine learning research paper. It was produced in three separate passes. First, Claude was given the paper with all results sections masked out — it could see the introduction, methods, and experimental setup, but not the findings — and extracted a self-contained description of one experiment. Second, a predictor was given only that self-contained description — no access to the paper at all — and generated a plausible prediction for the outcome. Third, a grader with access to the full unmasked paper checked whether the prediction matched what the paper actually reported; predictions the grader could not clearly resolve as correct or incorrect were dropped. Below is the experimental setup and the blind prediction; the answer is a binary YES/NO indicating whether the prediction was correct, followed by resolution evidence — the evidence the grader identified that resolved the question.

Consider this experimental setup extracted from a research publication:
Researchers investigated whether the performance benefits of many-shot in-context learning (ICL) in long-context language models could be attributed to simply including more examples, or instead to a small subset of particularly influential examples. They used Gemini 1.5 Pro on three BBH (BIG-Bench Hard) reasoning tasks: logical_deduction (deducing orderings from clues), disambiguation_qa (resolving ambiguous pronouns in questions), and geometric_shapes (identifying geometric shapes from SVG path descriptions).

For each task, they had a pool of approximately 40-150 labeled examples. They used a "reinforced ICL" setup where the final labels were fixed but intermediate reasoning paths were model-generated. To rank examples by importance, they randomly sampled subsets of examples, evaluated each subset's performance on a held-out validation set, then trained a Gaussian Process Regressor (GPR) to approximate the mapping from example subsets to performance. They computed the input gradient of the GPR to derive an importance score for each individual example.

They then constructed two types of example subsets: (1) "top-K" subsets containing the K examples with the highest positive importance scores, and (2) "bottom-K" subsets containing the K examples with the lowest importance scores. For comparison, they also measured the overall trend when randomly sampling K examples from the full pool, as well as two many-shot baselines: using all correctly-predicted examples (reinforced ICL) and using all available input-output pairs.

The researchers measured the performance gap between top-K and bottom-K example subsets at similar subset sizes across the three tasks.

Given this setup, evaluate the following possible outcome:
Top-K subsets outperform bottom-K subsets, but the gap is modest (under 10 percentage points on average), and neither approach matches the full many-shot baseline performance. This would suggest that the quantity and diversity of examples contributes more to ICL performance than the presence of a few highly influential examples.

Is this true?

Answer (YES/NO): NO